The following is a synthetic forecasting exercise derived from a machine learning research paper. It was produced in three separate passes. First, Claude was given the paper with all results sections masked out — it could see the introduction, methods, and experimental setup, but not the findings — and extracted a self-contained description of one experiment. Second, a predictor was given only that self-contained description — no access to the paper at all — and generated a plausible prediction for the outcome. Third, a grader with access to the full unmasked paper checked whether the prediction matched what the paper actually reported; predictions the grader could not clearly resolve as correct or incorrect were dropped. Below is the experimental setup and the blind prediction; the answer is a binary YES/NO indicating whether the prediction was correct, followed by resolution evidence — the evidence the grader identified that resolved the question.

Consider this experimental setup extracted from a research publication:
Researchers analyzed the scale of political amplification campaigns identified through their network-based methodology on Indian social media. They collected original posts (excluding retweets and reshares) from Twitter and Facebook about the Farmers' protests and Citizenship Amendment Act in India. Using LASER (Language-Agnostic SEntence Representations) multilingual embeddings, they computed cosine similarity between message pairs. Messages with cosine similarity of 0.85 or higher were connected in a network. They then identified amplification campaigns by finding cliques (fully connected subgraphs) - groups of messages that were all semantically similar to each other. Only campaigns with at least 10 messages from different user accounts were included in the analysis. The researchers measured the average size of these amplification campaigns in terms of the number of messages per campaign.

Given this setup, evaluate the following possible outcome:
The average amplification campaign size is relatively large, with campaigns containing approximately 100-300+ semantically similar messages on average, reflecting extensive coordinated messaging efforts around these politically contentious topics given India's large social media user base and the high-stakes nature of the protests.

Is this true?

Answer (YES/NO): NO